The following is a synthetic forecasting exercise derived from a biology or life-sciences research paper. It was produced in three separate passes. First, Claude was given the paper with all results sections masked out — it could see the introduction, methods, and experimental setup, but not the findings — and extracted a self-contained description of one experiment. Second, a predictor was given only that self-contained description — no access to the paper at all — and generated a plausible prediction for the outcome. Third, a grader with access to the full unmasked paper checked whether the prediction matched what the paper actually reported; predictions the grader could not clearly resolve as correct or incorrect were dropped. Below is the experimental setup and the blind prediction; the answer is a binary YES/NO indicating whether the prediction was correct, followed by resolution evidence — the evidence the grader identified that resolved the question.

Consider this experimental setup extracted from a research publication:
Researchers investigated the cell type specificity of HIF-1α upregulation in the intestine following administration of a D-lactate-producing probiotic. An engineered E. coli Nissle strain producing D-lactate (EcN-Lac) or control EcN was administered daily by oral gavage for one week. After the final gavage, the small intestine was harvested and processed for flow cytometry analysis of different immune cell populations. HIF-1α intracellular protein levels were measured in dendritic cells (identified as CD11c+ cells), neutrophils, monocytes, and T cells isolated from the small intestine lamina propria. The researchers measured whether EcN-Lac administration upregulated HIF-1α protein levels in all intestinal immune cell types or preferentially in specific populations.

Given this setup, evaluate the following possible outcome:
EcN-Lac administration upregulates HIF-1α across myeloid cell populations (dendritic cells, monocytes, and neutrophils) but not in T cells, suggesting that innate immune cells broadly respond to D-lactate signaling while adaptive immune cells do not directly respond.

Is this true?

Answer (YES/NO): NO